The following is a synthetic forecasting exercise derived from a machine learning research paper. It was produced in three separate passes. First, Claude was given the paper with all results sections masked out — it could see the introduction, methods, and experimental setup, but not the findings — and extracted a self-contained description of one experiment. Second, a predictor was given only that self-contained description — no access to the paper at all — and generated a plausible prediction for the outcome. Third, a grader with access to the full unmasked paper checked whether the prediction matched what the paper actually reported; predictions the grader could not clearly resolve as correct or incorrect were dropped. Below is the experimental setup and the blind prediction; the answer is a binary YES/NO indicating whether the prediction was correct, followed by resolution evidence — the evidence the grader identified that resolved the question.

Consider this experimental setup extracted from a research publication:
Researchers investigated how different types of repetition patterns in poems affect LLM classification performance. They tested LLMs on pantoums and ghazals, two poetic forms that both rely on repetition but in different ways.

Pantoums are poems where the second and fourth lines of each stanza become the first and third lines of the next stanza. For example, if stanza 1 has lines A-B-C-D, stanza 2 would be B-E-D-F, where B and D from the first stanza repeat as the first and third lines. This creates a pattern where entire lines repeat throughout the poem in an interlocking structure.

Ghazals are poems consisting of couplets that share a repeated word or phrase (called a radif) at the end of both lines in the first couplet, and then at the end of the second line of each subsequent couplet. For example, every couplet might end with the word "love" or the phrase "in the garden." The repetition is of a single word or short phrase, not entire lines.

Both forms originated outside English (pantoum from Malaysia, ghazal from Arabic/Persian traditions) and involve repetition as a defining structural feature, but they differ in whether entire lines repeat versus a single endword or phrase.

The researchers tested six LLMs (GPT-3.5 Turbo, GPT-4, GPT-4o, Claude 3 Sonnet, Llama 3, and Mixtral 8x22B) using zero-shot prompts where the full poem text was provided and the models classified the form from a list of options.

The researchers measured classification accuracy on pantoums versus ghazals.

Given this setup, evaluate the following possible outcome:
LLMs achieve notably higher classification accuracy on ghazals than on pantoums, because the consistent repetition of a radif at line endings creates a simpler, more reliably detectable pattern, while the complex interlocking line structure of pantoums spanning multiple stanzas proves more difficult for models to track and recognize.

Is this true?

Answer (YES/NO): NO